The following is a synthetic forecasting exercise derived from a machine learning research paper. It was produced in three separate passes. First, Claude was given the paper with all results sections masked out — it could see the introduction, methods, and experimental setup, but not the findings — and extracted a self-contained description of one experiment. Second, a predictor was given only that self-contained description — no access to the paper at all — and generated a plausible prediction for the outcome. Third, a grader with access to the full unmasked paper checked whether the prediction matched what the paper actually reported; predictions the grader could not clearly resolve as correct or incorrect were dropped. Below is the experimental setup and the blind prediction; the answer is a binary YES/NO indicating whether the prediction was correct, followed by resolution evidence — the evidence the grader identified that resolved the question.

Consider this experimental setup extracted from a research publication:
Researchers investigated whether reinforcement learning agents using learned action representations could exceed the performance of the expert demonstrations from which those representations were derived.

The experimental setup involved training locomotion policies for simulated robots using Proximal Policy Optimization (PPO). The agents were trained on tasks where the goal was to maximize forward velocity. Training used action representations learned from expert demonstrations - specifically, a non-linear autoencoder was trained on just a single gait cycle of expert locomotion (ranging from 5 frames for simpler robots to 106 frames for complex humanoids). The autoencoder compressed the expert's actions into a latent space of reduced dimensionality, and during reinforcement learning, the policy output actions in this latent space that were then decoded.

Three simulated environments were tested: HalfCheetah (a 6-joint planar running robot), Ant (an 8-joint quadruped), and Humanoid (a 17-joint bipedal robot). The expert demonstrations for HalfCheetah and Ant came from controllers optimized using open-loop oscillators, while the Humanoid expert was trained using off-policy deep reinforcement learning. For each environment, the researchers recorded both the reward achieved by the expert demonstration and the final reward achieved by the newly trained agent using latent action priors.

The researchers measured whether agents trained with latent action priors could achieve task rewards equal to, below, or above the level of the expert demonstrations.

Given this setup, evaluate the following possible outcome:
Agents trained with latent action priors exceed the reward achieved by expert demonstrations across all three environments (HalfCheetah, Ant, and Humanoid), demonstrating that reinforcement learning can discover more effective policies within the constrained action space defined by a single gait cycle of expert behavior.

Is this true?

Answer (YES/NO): NO